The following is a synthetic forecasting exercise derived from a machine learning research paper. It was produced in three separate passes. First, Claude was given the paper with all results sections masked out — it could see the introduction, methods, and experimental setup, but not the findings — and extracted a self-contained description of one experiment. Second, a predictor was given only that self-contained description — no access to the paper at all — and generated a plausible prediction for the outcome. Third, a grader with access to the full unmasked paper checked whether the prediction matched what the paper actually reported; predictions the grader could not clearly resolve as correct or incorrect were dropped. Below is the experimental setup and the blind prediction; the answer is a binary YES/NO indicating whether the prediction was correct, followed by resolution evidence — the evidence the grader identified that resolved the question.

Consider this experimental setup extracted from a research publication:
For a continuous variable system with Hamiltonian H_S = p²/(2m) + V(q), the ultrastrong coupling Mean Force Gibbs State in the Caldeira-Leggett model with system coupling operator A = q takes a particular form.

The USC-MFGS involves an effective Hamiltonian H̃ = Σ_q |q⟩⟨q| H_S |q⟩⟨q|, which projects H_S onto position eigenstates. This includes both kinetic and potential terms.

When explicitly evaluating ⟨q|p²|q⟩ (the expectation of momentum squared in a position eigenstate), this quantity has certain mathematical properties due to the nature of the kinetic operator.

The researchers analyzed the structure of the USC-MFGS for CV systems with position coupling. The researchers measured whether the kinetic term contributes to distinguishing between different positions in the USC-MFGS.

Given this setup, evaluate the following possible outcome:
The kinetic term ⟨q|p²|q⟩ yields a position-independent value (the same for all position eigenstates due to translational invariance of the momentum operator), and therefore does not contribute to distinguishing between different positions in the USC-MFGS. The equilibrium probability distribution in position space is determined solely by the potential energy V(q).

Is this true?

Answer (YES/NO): YES